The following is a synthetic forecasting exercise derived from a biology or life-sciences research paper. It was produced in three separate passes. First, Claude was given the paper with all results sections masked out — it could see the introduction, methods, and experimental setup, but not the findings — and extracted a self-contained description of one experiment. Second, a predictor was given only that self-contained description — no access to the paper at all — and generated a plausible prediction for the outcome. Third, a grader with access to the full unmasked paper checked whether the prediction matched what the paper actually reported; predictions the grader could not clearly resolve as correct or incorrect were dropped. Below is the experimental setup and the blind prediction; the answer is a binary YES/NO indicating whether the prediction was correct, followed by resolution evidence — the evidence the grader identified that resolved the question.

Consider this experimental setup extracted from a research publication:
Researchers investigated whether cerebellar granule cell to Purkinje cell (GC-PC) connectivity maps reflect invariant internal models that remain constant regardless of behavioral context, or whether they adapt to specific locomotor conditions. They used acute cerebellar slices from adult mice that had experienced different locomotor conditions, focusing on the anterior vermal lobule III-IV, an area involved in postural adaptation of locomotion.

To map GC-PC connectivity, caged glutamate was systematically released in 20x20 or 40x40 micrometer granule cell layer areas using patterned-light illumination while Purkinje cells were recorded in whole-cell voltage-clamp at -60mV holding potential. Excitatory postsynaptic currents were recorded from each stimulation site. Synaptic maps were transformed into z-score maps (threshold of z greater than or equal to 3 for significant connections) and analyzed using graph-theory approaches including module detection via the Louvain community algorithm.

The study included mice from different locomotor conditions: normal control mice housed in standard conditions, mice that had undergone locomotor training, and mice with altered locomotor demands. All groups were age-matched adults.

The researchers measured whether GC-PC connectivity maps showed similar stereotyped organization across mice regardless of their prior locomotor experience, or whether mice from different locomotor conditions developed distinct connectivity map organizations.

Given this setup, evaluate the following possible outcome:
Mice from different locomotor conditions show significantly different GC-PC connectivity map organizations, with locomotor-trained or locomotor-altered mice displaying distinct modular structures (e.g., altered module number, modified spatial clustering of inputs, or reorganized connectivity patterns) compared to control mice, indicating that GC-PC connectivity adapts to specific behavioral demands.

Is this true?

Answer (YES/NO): YES